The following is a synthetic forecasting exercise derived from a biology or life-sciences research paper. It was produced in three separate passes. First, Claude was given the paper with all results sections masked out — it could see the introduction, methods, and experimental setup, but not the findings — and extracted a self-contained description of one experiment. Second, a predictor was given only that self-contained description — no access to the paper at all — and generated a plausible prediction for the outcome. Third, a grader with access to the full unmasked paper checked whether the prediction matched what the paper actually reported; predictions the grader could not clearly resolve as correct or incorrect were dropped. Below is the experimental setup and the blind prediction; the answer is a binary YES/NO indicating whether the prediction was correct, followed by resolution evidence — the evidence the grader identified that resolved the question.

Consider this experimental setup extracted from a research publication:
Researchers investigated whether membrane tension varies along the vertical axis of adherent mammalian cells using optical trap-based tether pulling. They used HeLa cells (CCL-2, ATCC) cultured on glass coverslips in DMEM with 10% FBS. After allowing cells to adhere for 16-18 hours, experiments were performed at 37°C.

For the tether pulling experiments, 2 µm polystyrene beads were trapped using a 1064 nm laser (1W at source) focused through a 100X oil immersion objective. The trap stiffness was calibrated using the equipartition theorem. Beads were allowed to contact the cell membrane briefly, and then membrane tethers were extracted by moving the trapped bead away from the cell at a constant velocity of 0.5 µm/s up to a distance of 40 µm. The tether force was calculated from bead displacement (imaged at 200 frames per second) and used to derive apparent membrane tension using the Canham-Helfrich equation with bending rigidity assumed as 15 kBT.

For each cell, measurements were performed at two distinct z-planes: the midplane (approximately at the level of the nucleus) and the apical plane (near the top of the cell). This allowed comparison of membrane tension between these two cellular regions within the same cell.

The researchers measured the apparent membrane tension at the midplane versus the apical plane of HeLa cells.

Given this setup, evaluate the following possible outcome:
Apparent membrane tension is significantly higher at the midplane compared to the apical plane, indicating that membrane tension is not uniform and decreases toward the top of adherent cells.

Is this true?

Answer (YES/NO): YES